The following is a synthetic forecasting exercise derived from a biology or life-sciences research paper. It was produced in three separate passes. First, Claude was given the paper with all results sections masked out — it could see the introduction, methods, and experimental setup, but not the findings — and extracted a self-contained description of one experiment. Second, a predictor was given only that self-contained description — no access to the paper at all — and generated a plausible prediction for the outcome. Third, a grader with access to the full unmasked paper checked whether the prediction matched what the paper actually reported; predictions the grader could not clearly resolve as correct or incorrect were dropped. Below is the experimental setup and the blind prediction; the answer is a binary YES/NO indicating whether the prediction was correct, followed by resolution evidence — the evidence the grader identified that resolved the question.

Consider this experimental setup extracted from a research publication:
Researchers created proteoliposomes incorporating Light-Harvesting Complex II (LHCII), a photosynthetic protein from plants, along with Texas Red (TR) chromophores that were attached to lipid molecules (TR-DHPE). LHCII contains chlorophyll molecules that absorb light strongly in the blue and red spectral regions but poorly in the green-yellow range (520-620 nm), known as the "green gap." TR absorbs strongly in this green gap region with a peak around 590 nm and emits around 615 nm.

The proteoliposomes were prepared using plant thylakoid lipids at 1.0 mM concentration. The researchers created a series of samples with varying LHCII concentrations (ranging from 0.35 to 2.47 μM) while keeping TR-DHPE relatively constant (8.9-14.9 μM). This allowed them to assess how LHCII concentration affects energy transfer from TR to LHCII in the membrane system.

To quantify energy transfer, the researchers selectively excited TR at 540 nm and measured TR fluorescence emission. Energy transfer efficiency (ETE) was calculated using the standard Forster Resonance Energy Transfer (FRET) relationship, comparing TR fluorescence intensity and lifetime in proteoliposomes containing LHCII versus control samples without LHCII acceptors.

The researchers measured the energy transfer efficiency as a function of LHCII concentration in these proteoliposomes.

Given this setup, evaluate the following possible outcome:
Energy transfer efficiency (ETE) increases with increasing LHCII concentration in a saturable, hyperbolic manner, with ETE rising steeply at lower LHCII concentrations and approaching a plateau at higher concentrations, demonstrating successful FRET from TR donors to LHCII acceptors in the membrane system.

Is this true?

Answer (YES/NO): YES